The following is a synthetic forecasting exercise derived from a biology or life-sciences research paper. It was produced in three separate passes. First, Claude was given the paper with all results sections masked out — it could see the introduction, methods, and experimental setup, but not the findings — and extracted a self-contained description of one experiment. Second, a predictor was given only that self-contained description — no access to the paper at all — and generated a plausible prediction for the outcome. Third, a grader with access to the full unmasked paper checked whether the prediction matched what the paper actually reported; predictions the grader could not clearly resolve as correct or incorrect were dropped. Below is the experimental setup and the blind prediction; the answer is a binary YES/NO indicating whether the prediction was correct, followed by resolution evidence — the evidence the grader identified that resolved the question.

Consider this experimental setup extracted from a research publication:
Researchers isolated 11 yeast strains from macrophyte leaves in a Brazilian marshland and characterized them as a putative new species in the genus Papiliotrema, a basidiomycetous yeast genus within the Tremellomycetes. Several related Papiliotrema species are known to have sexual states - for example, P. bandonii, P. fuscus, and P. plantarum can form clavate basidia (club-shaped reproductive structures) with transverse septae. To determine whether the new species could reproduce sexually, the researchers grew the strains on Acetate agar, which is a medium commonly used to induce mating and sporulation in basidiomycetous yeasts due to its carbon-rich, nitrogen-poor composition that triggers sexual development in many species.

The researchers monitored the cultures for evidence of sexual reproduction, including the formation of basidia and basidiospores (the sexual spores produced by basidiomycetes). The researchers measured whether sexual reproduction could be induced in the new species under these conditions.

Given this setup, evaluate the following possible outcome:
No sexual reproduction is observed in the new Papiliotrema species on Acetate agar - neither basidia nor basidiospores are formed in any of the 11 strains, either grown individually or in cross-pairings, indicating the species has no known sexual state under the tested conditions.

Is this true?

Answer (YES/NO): YES